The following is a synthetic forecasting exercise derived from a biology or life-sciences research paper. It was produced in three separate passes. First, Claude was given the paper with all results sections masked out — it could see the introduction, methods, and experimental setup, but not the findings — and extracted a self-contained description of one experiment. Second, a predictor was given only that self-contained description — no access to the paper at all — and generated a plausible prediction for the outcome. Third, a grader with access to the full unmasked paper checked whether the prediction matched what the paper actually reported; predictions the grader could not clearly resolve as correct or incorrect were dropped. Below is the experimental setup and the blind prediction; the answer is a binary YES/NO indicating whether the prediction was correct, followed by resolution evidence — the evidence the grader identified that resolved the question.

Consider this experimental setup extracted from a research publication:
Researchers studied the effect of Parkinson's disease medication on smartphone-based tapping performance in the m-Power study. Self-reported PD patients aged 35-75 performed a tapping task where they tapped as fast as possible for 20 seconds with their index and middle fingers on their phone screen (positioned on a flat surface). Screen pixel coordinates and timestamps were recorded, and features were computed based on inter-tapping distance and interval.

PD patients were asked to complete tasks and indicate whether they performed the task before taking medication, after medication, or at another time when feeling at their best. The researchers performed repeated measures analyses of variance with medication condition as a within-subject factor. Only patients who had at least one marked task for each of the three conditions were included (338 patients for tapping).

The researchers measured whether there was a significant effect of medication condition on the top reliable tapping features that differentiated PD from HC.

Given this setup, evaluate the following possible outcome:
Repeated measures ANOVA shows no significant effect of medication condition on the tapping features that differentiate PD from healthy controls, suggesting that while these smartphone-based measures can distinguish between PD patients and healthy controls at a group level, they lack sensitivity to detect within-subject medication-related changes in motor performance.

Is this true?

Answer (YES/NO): NO